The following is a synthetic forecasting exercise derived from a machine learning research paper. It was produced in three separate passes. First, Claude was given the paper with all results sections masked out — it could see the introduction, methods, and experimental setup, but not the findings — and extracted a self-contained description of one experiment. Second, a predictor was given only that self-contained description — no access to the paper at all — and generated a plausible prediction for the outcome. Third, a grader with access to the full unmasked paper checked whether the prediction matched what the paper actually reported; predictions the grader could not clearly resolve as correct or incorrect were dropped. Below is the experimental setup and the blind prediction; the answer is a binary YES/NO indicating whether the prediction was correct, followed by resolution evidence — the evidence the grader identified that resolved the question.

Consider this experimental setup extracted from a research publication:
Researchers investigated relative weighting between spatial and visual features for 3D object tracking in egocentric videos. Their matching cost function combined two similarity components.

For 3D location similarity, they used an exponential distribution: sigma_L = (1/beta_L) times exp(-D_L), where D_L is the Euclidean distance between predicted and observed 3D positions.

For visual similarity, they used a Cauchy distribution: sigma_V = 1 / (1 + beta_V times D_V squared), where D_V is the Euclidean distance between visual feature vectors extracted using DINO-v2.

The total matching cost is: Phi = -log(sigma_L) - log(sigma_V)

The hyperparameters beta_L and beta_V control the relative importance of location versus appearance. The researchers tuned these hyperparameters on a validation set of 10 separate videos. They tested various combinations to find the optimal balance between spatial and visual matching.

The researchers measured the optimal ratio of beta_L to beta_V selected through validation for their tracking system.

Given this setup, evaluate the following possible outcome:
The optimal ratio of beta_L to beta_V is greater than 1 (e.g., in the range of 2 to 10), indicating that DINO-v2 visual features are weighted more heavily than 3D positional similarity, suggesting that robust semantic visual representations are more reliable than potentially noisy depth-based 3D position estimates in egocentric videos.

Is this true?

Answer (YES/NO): YES